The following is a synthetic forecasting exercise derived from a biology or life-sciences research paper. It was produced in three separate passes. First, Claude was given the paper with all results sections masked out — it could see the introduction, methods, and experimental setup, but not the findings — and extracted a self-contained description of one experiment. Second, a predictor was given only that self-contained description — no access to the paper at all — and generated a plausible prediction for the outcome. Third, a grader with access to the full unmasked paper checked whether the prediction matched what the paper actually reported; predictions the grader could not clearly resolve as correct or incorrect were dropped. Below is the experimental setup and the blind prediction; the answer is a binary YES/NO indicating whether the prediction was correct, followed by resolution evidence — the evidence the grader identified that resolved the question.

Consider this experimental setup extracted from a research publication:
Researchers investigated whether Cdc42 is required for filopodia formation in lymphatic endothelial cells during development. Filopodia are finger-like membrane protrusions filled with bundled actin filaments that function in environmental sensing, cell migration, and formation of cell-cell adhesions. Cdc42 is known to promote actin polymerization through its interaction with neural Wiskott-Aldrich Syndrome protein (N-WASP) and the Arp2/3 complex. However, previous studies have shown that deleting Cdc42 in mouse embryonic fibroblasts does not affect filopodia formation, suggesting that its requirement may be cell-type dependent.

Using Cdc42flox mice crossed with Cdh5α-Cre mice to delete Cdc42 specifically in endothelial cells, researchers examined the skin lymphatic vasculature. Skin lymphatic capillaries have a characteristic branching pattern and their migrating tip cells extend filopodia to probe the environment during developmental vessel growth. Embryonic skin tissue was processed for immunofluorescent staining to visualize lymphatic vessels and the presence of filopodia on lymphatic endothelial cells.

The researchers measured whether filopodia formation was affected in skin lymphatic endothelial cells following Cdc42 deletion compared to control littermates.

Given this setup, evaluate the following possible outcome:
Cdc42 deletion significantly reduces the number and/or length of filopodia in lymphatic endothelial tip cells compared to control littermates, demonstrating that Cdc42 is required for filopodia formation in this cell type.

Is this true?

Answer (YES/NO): YES